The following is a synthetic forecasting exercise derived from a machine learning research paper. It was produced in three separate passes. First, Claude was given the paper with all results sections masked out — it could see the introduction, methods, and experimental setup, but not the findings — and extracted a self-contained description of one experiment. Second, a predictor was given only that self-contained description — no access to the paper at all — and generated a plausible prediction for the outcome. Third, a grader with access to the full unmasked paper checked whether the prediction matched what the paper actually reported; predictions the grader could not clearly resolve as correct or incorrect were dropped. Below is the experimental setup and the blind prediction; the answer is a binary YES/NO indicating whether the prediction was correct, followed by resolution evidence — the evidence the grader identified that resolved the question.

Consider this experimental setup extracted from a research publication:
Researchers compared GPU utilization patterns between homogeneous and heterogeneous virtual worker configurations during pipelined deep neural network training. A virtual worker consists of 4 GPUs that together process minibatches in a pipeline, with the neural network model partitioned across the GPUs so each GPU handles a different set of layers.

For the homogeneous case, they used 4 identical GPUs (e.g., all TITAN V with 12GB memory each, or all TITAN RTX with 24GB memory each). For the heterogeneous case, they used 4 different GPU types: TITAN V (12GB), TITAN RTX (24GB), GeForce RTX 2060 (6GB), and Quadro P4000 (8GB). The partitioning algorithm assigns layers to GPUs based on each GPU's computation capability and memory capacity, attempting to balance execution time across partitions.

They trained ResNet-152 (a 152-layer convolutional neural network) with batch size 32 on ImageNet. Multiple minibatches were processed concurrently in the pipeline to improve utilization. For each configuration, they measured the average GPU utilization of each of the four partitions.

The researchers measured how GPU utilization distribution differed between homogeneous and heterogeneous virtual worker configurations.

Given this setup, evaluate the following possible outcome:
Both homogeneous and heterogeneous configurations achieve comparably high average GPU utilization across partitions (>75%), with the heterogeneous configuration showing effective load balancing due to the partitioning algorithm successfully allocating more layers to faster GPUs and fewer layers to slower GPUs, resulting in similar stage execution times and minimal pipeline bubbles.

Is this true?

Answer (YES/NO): NO